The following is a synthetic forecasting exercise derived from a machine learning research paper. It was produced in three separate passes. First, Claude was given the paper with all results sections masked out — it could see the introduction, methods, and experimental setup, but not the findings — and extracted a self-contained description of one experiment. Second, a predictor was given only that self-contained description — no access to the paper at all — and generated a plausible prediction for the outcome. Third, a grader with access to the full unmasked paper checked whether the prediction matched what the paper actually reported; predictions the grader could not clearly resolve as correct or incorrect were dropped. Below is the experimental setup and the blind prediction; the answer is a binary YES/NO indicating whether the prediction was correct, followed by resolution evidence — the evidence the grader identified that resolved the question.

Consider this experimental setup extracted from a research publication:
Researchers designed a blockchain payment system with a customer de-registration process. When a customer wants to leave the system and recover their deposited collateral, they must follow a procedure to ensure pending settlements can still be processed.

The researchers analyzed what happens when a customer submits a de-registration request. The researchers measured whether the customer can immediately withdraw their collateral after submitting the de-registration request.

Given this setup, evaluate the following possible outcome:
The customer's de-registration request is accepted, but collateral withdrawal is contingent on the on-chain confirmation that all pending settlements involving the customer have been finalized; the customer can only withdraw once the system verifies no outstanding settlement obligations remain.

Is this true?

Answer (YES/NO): NO